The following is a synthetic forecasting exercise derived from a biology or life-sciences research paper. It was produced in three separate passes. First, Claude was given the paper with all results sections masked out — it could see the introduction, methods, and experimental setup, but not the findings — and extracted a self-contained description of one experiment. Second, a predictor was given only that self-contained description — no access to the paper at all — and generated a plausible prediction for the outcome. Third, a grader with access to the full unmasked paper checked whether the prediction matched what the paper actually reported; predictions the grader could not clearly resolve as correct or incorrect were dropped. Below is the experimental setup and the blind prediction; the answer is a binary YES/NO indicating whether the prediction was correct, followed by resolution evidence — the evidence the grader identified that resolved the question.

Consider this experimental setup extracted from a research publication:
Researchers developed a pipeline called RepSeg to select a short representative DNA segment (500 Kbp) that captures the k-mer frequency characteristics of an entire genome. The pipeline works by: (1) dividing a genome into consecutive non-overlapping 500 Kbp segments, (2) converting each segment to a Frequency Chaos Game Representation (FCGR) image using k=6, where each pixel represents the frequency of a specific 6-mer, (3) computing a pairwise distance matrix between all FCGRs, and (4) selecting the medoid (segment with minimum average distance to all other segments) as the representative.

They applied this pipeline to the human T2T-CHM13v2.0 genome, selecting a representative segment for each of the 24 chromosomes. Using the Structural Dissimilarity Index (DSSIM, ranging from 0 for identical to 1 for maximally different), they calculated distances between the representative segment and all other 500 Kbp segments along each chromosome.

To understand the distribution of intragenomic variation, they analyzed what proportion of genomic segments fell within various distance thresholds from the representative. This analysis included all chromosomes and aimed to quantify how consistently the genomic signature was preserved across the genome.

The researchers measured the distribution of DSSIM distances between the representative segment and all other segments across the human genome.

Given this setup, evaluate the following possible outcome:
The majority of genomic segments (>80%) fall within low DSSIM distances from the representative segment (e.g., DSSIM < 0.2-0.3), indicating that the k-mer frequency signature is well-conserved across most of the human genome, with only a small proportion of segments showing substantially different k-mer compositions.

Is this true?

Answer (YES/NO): YES